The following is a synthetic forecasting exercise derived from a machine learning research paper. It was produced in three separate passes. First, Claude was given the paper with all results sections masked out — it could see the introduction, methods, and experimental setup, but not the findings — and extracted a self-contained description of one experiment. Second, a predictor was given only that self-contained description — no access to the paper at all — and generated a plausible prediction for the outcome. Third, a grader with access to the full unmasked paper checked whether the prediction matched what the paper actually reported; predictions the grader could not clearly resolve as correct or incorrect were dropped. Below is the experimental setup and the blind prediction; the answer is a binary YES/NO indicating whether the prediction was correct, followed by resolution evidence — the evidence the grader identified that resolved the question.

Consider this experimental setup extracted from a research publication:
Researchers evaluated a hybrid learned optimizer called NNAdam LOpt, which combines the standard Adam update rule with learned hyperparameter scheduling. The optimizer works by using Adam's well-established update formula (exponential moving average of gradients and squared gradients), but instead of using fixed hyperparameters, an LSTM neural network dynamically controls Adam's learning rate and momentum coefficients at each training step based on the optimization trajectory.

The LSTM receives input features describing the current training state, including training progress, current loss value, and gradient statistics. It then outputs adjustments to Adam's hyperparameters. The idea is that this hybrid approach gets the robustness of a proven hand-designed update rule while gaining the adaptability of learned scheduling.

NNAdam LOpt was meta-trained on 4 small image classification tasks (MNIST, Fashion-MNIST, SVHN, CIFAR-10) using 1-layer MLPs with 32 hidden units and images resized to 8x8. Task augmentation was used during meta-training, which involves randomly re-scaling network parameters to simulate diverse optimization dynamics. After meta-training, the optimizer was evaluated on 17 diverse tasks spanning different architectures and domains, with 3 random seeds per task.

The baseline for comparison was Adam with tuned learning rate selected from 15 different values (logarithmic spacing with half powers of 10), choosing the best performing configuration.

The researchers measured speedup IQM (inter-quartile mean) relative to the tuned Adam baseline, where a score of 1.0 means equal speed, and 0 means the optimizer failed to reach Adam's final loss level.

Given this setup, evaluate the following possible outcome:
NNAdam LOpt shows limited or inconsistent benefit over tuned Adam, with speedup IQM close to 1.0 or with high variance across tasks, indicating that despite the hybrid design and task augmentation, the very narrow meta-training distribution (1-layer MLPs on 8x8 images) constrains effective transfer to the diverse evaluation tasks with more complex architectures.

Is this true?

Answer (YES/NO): NO